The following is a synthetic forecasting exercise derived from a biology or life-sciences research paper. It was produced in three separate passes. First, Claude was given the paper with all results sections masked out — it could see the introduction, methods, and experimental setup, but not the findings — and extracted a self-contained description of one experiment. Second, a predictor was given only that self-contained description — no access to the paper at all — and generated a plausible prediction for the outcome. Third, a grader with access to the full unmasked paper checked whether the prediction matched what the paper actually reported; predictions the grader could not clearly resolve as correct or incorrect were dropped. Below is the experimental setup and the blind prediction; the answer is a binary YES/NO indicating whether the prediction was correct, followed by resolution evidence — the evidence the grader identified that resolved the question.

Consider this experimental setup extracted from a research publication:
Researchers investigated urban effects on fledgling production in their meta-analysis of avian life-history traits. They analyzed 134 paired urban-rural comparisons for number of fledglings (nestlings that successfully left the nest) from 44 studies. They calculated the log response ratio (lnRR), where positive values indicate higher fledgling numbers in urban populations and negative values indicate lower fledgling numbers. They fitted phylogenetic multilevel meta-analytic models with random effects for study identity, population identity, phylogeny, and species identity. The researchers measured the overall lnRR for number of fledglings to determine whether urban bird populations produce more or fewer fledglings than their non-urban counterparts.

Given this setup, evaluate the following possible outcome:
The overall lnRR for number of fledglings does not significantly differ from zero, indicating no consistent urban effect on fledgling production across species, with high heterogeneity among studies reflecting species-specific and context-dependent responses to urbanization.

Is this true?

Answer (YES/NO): YES